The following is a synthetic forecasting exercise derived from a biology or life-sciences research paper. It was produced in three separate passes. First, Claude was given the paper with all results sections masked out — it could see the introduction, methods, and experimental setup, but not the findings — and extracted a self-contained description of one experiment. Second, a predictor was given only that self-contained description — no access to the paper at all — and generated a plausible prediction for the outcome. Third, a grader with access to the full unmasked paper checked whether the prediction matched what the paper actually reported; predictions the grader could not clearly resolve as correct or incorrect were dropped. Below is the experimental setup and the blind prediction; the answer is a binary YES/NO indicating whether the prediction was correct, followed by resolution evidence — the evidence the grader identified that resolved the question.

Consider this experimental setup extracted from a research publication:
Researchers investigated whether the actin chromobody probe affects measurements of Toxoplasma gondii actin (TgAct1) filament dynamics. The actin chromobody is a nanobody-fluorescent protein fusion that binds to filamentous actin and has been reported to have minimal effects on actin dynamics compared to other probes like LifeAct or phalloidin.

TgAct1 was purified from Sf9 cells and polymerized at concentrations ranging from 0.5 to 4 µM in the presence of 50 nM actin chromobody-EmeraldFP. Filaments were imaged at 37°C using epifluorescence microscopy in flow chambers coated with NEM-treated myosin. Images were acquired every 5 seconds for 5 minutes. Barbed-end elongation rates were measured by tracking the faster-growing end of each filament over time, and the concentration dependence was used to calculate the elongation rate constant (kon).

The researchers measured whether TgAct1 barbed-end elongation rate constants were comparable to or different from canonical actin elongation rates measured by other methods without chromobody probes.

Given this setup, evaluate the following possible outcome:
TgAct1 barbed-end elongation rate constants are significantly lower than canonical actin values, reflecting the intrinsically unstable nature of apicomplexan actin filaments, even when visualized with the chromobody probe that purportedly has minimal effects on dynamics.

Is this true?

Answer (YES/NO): YES